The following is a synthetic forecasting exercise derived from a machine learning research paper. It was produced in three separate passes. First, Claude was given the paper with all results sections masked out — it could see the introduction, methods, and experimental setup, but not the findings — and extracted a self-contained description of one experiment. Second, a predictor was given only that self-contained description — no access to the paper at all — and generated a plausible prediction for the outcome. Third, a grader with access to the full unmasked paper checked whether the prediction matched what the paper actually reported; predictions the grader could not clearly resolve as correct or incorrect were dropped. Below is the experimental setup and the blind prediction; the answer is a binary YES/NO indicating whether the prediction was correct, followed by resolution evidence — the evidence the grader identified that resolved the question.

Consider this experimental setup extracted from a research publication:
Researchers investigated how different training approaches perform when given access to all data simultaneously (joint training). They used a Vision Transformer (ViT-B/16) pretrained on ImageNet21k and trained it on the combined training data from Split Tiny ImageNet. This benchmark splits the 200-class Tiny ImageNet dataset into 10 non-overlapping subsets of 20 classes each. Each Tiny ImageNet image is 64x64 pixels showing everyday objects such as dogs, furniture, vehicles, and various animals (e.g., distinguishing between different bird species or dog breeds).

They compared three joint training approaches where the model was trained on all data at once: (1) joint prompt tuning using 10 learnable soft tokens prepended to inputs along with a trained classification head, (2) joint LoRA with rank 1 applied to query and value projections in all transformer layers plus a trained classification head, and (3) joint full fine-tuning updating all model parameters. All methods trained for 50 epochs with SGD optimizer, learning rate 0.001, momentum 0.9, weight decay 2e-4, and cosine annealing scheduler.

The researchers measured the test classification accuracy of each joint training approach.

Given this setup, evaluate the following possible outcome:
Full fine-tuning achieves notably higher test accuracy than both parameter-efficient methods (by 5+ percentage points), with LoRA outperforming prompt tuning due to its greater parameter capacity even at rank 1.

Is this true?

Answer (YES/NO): NO